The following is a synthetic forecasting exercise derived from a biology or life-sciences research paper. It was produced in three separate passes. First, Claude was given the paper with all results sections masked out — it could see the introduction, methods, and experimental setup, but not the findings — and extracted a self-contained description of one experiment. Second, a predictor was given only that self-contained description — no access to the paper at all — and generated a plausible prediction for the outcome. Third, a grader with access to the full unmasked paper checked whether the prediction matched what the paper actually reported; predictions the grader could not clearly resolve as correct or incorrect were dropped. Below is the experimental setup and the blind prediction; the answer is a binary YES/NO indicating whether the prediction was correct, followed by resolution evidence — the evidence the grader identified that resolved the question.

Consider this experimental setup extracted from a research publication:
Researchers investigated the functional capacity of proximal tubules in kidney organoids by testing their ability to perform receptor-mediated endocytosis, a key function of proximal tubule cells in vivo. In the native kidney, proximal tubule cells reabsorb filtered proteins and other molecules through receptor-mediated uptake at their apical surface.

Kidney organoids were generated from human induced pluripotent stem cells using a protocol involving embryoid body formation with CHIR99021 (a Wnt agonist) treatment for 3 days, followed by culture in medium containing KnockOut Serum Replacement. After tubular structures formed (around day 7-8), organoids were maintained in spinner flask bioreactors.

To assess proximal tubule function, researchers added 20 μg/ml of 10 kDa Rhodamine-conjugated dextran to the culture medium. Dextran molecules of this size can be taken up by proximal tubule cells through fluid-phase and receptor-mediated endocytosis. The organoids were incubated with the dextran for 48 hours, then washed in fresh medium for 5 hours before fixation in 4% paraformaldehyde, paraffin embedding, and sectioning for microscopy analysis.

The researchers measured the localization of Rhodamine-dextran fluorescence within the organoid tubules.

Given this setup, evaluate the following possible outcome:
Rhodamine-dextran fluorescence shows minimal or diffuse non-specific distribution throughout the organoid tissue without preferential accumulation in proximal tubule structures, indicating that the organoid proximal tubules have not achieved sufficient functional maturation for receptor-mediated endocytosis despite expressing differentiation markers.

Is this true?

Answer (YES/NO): NO